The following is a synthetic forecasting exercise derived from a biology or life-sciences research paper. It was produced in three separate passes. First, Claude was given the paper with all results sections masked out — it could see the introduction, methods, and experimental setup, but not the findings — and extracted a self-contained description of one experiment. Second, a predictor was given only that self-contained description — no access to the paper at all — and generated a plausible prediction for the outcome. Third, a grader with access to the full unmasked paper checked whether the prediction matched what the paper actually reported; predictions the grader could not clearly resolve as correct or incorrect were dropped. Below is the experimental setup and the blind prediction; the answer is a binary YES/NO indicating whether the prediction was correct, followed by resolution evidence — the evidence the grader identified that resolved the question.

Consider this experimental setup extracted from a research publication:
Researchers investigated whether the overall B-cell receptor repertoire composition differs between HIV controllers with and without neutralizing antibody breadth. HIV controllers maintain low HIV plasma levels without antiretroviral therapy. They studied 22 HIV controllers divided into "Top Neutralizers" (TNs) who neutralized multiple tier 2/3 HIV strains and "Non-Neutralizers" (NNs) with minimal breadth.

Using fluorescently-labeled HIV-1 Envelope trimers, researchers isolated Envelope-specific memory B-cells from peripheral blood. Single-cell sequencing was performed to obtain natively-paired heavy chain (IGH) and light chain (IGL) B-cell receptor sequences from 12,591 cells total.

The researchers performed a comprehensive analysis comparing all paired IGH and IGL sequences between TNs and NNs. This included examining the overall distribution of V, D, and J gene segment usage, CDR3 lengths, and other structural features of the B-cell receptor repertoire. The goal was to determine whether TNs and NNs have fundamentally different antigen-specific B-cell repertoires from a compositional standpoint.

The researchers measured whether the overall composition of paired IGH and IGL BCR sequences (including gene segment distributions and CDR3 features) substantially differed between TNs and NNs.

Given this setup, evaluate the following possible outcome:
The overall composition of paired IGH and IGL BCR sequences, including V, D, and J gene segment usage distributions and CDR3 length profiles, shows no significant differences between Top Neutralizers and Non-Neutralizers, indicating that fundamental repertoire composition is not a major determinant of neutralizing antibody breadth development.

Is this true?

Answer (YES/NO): YES